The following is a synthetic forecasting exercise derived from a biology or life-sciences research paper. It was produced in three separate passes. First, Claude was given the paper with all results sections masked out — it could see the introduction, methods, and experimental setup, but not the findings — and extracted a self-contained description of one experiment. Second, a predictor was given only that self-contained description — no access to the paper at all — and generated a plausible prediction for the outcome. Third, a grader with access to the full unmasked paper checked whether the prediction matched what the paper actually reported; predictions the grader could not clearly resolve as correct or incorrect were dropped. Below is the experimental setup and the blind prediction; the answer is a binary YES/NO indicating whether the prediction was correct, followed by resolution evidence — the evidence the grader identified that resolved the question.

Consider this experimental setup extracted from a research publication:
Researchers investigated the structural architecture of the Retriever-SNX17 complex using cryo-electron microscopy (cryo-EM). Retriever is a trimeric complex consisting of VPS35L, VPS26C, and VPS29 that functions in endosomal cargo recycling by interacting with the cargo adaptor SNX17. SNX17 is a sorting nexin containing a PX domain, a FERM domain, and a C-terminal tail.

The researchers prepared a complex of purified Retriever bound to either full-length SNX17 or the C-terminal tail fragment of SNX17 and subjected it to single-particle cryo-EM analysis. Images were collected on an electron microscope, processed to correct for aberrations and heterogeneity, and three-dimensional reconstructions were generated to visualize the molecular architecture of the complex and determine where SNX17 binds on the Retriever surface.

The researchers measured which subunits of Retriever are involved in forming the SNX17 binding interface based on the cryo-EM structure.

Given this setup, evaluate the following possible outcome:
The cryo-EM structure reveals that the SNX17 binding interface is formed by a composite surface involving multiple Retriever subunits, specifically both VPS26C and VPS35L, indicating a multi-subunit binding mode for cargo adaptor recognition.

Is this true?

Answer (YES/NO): YES